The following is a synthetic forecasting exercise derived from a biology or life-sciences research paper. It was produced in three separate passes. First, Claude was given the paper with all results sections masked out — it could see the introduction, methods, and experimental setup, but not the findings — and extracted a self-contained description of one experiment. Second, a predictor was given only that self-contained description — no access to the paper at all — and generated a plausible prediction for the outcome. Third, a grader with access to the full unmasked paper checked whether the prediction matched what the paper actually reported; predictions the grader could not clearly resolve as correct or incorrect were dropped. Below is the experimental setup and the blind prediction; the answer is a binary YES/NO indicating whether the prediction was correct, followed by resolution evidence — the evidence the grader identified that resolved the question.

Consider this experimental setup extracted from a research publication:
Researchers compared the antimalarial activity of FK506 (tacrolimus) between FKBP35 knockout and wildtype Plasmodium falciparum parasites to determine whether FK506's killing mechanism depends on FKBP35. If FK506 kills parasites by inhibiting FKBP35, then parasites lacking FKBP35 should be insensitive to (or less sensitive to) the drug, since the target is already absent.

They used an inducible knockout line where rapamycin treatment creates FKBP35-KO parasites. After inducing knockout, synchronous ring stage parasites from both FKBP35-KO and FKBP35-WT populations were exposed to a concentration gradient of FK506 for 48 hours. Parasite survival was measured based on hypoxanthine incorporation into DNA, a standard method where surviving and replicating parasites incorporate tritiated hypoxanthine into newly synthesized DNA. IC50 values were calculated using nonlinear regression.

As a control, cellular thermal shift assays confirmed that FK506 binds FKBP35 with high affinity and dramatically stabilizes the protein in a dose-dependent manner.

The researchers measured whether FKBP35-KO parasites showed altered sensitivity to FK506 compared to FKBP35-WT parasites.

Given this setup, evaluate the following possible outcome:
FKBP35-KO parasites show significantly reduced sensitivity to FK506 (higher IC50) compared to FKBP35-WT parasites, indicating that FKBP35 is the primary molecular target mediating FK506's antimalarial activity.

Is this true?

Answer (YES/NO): NO